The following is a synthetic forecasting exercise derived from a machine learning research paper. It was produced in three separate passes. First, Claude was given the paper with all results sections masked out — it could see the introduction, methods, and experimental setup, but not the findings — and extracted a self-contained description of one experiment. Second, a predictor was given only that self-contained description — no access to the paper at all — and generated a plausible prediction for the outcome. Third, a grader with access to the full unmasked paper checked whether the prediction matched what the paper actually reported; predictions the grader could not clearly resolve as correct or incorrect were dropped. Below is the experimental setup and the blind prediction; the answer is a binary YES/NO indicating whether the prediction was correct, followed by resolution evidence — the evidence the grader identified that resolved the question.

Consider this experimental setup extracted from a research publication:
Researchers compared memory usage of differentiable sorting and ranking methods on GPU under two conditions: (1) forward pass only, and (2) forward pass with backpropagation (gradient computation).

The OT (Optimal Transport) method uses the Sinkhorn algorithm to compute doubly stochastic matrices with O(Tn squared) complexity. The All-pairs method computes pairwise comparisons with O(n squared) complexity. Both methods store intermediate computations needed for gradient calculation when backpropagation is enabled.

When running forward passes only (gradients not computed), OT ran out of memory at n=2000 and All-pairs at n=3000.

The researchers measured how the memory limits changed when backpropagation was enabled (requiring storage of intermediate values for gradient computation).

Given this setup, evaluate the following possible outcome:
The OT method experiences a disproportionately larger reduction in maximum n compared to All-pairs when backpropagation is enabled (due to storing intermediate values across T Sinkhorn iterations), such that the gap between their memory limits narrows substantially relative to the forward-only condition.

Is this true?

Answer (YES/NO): NO